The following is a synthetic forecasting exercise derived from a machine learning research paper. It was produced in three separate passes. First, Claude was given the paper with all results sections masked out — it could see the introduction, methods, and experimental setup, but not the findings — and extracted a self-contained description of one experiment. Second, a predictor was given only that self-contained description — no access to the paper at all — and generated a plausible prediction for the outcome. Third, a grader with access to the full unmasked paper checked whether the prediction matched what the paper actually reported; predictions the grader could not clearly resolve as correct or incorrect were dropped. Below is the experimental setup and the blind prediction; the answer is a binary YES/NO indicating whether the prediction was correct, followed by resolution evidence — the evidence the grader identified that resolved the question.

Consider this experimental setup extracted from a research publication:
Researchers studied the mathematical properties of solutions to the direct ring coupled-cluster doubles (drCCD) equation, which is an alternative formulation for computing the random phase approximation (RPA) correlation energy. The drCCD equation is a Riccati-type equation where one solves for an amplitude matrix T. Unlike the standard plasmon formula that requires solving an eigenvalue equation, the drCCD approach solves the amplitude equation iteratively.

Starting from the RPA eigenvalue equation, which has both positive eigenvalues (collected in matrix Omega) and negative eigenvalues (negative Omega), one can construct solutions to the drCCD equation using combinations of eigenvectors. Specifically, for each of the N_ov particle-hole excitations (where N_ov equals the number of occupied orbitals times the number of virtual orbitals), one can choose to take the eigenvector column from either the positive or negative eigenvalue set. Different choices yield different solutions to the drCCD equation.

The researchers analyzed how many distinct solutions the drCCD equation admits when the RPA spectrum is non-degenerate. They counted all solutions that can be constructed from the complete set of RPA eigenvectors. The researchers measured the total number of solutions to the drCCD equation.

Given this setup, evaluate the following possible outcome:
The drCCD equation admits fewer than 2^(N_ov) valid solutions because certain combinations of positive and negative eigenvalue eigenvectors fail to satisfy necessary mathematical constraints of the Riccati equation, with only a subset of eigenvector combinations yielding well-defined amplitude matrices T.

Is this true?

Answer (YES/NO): NO